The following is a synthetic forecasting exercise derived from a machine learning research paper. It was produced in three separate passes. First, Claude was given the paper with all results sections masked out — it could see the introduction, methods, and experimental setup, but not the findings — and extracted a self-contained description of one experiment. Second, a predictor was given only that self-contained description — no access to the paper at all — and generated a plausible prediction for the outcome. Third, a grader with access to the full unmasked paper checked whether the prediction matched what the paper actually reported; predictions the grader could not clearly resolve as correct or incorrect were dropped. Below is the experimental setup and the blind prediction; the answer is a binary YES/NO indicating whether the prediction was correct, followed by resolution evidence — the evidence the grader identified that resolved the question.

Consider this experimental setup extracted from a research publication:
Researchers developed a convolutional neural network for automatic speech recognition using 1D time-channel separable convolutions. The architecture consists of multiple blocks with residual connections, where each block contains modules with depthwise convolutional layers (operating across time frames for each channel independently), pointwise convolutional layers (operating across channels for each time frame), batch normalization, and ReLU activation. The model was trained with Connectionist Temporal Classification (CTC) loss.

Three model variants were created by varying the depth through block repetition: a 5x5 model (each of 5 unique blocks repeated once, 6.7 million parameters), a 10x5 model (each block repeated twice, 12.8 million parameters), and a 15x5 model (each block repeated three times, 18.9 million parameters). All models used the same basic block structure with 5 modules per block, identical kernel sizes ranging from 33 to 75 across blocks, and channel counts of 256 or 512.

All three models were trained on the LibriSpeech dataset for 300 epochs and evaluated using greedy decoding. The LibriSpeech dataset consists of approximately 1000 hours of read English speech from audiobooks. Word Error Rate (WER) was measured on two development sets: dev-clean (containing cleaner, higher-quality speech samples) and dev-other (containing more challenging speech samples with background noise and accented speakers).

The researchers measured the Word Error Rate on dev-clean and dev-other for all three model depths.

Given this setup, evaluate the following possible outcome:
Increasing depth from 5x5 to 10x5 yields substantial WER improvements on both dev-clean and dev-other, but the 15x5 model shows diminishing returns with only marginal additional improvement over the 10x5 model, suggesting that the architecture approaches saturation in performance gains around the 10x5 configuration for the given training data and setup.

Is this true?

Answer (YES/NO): YES